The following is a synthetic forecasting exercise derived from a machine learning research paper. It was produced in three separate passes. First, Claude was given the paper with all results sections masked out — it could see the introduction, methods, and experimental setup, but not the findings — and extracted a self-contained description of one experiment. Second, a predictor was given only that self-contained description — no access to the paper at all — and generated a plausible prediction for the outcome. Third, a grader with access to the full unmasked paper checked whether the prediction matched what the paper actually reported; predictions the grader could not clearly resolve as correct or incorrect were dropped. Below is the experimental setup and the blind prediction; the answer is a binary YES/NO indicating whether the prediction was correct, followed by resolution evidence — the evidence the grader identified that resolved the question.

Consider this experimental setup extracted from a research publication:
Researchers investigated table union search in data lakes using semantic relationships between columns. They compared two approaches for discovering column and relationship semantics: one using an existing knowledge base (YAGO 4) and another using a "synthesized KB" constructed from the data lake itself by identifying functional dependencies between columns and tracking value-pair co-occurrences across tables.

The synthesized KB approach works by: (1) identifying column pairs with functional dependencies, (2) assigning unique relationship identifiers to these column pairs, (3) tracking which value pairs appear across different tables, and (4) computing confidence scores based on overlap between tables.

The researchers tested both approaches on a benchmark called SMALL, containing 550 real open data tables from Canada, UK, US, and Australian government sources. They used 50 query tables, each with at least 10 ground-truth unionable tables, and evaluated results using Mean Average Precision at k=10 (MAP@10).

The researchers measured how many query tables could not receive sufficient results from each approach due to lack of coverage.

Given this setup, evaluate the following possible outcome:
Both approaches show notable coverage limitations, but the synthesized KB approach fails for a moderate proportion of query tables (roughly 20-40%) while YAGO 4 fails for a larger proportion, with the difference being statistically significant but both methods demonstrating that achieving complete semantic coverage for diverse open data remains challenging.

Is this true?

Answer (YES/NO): NO